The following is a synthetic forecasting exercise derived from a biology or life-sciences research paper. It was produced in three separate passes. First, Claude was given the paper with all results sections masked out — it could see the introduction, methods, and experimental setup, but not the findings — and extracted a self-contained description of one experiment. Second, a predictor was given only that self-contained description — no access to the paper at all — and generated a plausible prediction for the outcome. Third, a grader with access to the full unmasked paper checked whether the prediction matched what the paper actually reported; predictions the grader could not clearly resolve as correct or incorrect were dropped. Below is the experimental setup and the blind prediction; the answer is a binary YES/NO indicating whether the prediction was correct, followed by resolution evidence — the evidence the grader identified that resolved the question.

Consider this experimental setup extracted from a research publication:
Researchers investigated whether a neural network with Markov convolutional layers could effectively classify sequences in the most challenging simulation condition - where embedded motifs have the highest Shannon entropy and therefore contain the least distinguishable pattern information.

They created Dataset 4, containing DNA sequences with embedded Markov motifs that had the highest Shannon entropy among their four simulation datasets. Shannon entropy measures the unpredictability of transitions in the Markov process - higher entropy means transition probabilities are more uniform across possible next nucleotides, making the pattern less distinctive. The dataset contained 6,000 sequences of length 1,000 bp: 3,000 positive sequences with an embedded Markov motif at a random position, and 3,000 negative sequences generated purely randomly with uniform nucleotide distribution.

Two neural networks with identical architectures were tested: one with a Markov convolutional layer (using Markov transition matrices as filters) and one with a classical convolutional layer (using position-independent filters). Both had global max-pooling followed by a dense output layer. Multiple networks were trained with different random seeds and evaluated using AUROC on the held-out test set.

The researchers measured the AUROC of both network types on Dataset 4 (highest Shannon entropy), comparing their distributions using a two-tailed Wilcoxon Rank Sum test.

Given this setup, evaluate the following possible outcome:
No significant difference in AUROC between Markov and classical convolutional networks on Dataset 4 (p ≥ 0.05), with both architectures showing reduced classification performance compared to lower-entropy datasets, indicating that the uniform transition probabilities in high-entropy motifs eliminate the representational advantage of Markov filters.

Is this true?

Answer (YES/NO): NO